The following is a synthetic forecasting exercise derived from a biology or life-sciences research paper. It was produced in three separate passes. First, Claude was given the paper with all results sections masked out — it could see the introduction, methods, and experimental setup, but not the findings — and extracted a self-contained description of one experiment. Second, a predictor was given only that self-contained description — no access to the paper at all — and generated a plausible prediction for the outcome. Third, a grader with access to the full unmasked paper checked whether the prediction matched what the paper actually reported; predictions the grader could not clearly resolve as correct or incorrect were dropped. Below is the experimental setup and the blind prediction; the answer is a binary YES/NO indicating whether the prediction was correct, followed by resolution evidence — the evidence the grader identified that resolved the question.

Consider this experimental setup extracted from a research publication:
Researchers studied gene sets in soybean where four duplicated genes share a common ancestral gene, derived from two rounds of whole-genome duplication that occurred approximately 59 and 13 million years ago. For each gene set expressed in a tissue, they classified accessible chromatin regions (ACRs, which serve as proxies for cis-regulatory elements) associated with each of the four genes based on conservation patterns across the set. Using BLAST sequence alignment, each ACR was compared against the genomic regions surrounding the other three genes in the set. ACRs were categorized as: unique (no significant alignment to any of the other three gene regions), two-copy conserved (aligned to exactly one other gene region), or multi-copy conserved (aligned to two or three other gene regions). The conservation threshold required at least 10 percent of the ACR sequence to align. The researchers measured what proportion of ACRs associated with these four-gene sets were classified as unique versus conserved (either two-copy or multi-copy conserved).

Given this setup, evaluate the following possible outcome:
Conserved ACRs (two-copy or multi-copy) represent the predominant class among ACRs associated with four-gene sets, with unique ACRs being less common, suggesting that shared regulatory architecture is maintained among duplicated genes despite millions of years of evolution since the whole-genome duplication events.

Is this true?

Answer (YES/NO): YES